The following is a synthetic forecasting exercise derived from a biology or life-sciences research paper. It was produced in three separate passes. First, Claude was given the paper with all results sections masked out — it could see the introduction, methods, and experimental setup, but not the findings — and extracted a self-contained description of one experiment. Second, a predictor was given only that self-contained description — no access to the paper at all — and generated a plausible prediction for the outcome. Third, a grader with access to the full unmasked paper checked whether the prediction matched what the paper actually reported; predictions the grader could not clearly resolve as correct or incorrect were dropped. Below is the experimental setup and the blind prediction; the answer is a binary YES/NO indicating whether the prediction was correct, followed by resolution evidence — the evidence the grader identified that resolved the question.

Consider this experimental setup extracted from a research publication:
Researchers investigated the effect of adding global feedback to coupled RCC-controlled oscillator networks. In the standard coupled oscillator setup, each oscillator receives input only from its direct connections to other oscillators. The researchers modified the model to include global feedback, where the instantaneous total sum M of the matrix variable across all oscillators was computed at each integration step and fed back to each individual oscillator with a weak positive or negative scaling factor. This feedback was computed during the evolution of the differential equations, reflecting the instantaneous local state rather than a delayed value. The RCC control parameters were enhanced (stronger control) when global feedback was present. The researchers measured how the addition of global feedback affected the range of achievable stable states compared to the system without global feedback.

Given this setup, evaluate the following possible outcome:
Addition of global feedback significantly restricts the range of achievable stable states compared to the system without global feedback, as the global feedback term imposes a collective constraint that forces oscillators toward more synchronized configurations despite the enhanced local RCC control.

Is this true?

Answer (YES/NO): NO